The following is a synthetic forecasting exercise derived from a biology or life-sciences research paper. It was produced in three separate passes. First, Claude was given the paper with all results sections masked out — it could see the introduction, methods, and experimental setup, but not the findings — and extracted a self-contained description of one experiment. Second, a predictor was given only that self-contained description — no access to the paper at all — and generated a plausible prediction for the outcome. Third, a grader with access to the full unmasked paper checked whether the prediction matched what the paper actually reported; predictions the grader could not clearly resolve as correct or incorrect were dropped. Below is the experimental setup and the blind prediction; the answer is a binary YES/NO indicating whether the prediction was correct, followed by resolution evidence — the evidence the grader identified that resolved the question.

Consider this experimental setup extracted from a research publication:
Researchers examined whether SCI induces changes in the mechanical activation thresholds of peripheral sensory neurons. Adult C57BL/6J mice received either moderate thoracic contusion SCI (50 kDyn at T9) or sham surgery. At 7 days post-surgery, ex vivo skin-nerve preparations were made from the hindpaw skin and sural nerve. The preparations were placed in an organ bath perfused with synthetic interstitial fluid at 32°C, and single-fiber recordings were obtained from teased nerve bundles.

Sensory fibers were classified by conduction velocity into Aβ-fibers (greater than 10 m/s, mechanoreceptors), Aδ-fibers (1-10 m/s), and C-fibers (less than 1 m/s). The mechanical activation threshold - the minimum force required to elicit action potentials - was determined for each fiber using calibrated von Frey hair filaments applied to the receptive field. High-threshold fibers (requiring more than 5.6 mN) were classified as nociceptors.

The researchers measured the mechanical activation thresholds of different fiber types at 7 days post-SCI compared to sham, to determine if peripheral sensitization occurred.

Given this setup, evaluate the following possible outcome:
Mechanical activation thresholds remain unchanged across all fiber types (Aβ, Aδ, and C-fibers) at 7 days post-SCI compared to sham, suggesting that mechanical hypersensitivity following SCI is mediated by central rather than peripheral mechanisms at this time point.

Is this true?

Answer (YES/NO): NO